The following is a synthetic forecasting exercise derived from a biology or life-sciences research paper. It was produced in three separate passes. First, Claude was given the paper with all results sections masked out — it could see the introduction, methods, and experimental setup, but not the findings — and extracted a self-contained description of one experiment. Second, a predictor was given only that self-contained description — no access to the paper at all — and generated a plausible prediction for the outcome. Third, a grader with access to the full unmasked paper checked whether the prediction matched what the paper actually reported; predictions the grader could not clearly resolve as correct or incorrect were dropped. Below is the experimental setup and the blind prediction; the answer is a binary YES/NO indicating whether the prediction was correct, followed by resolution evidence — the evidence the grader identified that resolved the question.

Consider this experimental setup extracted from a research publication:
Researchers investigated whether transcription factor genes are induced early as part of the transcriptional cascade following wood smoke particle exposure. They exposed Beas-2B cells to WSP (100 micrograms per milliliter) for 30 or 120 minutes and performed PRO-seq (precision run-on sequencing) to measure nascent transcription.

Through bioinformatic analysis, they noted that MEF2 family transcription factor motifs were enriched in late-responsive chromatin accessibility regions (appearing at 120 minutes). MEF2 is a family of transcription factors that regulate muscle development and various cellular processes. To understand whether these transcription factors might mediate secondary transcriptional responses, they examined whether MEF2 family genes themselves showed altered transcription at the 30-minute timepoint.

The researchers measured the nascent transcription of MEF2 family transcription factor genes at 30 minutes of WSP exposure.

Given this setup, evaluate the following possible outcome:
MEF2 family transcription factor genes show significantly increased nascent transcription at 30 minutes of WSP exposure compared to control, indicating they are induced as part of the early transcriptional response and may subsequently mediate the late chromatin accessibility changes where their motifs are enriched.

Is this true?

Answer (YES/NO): YES